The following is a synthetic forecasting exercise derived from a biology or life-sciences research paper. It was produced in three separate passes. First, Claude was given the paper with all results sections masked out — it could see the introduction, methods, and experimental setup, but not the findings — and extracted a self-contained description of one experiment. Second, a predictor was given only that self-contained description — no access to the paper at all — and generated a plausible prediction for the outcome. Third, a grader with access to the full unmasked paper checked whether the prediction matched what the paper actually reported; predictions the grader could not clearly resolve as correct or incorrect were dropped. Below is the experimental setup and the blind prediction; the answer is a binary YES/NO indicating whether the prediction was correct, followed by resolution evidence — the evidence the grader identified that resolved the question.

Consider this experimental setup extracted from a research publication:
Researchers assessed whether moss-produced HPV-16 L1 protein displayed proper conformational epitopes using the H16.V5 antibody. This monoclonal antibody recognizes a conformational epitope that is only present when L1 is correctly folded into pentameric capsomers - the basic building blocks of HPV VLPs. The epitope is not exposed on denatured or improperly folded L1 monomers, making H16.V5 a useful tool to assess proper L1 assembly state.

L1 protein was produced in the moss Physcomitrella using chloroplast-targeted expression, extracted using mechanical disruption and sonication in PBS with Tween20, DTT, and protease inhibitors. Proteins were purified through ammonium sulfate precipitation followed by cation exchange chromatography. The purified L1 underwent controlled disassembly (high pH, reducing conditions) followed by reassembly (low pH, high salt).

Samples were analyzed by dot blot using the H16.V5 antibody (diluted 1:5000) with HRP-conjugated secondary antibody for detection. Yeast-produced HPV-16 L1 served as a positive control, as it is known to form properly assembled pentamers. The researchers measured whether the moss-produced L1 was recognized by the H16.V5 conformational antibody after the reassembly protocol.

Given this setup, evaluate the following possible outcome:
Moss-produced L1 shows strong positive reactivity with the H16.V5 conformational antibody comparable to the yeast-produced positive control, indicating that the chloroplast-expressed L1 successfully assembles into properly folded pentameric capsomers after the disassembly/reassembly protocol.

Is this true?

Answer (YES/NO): NO